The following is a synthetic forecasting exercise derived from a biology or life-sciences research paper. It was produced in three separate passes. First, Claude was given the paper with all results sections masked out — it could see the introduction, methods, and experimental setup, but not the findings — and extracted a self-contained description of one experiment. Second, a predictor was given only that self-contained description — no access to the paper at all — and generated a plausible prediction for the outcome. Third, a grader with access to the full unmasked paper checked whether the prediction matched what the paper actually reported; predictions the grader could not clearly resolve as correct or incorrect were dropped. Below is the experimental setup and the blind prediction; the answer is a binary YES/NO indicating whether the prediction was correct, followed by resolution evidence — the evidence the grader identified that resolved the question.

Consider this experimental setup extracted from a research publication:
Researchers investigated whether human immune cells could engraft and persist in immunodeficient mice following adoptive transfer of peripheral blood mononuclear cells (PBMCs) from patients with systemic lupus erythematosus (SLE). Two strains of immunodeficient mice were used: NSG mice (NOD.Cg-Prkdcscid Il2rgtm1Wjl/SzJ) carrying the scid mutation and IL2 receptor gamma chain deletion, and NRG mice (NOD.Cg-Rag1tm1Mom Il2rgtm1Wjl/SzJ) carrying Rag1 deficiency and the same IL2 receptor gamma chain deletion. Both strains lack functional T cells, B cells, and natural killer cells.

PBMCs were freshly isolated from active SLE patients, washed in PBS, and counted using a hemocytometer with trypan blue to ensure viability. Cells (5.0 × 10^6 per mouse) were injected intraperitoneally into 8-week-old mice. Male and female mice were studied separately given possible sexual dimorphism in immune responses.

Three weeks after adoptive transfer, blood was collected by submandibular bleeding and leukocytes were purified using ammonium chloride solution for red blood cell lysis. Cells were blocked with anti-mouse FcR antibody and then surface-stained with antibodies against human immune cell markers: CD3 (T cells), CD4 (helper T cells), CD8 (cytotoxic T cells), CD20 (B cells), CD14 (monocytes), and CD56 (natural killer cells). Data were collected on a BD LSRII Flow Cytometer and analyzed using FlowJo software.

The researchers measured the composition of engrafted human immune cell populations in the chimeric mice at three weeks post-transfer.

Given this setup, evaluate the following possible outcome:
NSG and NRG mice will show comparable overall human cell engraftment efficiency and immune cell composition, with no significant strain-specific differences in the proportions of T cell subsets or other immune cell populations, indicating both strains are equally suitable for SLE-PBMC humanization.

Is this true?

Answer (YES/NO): YES